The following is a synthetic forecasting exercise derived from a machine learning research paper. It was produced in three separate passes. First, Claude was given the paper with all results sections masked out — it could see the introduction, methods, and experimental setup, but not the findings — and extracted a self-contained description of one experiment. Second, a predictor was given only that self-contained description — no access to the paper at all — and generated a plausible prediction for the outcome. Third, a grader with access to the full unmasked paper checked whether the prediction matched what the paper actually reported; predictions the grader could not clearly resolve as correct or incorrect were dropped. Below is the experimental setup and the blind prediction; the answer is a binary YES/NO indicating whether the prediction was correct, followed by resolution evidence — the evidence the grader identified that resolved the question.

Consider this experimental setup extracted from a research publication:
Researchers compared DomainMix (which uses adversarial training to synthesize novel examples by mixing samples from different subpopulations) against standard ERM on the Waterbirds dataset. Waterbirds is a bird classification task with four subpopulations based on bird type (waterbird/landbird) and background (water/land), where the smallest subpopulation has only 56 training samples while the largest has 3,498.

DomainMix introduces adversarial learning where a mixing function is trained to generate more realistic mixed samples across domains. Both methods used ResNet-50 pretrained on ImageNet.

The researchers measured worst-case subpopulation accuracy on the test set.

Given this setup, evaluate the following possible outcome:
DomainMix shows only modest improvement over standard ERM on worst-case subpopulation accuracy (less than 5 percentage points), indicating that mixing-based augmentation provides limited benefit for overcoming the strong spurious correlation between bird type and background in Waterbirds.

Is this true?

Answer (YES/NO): NO